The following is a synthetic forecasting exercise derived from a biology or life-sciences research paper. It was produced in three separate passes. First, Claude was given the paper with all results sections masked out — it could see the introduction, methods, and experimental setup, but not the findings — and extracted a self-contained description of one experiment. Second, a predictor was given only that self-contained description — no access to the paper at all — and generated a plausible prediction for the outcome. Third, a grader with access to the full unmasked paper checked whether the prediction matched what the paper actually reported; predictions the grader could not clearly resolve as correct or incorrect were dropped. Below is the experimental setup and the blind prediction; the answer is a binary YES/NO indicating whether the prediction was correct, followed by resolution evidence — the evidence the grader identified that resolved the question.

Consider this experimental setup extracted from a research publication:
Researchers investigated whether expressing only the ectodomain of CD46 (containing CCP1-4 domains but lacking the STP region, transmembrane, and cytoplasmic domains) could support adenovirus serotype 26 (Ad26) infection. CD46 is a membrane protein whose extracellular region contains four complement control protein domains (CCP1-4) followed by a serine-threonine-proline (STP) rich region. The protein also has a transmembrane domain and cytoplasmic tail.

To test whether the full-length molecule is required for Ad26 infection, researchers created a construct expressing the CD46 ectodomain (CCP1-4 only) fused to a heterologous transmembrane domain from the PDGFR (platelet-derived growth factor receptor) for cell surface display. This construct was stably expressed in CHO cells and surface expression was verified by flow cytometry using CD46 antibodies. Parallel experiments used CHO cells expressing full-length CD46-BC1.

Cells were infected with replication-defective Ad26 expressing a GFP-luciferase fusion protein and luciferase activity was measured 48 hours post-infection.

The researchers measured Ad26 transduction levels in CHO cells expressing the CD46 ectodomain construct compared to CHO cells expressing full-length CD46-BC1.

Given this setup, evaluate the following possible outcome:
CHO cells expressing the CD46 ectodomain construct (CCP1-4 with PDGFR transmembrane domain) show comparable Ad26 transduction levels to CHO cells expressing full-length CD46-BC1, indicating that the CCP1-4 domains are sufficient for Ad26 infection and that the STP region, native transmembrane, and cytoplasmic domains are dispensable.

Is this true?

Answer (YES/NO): NO